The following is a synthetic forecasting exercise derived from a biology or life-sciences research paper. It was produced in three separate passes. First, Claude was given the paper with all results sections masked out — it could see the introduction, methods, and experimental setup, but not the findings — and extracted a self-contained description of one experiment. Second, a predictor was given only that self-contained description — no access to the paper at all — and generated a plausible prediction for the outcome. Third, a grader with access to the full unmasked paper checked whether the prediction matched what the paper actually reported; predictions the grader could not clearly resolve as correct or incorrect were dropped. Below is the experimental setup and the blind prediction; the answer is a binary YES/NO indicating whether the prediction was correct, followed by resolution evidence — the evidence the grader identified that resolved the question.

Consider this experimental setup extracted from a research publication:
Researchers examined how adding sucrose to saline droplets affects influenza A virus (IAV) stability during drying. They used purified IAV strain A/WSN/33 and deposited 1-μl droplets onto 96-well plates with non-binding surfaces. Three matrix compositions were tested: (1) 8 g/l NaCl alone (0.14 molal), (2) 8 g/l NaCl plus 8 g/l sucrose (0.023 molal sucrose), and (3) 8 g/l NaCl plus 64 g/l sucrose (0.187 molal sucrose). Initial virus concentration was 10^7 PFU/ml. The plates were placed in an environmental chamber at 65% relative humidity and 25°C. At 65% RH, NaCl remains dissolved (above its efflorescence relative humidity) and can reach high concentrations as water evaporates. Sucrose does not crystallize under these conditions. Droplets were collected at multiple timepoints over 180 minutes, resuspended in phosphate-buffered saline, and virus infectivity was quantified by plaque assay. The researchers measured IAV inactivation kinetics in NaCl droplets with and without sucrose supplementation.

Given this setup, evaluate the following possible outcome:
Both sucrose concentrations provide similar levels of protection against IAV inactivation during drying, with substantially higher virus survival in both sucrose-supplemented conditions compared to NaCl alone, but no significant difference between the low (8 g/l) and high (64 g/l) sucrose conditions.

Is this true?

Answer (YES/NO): NO